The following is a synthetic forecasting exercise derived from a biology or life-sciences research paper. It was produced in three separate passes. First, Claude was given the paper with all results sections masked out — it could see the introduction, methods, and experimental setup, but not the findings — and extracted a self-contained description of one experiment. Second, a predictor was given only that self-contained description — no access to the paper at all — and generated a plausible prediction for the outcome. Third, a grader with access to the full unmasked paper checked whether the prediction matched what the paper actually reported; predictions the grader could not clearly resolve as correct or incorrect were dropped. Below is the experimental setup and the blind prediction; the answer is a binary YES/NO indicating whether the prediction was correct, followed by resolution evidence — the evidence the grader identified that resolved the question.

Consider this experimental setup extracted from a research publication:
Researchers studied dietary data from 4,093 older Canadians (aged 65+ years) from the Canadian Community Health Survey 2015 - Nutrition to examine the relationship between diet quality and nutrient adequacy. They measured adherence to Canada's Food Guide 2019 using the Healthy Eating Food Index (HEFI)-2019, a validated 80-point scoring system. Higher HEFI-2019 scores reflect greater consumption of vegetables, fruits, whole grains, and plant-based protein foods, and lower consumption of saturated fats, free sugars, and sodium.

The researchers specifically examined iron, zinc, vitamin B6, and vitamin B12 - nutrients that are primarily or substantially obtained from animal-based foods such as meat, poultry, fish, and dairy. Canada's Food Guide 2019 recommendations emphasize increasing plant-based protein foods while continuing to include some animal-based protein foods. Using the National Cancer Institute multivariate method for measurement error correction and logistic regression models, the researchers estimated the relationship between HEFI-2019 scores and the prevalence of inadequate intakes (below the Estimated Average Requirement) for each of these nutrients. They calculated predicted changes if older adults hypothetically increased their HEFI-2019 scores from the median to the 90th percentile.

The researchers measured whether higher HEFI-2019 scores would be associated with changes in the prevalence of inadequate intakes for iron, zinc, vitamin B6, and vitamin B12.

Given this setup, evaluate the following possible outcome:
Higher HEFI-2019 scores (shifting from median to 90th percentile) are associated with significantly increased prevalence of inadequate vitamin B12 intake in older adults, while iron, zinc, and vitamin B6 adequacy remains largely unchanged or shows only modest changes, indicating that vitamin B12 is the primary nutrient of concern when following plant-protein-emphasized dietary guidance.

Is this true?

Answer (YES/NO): NO